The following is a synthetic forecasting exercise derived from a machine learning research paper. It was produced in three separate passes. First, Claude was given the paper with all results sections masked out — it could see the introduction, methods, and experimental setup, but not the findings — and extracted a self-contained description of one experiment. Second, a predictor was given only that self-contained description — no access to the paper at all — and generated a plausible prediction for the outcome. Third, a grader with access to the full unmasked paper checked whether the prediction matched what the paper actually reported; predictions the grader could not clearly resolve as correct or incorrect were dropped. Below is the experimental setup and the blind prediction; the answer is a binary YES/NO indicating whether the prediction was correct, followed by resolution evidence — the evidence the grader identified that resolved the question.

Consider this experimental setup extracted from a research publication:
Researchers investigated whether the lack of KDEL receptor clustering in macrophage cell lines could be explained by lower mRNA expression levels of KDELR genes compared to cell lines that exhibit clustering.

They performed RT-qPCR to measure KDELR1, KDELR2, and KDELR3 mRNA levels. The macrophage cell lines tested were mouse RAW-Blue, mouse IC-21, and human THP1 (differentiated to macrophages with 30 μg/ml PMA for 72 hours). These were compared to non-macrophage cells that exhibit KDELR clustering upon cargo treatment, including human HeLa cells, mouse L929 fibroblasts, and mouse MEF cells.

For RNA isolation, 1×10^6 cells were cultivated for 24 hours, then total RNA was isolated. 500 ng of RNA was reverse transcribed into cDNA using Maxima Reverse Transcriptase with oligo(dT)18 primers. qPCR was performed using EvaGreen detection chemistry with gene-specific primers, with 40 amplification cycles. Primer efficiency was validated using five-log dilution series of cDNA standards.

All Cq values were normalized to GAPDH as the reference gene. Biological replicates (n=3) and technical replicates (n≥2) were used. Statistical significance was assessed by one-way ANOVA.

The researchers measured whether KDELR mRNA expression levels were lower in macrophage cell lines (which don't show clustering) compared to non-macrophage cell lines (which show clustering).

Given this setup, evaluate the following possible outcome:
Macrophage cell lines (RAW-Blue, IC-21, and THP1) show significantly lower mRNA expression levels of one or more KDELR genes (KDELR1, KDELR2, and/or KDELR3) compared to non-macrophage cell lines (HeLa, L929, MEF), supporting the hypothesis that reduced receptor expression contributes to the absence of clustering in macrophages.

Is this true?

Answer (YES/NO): NO